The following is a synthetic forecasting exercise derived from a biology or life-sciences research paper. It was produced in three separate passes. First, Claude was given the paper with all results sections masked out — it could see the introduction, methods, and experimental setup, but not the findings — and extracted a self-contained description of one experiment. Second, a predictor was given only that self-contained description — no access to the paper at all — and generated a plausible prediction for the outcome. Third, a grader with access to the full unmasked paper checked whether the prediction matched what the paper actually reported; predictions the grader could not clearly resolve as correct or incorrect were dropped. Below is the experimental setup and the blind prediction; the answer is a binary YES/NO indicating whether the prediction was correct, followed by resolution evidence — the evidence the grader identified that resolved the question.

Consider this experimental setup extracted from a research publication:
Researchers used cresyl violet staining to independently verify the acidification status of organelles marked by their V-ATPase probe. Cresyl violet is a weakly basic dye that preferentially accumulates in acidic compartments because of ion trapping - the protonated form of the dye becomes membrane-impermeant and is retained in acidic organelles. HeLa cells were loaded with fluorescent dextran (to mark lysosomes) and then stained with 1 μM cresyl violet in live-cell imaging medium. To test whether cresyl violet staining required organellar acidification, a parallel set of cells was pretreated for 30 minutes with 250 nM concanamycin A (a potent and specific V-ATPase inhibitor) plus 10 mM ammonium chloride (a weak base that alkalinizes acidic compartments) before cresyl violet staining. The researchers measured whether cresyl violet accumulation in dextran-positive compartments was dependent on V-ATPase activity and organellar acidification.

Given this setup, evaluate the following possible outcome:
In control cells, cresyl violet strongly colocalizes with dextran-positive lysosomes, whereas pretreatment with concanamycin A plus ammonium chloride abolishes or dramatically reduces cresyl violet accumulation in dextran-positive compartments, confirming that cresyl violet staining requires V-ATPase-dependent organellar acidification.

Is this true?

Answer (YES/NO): YES